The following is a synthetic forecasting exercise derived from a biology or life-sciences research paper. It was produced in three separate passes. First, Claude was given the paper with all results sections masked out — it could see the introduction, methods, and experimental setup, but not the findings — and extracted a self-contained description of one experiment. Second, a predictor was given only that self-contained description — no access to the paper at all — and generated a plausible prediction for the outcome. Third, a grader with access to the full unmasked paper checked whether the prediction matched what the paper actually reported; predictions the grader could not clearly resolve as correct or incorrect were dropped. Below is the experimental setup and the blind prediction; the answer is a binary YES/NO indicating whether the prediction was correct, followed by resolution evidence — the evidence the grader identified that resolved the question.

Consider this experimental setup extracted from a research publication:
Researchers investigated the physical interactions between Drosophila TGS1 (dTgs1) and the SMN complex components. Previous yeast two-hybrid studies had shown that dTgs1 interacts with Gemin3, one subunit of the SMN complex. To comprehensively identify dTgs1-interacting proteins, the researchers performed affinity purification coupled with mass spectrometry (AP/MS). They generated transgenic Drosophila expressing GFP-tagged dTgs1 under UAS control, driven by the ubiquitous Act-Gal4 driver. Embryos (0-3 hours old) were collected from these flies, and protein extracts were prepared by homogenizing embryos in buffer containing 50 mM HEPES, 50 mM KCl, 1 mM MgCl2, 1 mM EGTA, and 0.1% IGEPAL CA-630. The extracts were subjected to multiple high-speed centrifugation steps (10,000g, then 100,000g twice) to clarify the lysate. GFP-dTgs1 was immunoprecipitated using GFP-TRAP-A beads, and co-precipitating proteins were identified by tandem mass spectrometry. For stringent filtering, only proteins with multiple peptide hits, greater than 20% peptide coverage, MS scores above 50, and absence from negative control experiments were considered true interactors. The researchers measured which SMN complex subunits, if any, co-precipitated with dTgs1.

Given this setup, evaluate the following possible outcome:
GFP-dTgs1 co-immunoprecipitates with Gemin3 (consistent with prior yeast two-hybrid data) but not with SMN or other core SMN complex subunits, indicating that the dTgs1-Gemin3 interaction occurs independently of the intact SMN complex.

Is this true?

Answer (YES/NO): NO